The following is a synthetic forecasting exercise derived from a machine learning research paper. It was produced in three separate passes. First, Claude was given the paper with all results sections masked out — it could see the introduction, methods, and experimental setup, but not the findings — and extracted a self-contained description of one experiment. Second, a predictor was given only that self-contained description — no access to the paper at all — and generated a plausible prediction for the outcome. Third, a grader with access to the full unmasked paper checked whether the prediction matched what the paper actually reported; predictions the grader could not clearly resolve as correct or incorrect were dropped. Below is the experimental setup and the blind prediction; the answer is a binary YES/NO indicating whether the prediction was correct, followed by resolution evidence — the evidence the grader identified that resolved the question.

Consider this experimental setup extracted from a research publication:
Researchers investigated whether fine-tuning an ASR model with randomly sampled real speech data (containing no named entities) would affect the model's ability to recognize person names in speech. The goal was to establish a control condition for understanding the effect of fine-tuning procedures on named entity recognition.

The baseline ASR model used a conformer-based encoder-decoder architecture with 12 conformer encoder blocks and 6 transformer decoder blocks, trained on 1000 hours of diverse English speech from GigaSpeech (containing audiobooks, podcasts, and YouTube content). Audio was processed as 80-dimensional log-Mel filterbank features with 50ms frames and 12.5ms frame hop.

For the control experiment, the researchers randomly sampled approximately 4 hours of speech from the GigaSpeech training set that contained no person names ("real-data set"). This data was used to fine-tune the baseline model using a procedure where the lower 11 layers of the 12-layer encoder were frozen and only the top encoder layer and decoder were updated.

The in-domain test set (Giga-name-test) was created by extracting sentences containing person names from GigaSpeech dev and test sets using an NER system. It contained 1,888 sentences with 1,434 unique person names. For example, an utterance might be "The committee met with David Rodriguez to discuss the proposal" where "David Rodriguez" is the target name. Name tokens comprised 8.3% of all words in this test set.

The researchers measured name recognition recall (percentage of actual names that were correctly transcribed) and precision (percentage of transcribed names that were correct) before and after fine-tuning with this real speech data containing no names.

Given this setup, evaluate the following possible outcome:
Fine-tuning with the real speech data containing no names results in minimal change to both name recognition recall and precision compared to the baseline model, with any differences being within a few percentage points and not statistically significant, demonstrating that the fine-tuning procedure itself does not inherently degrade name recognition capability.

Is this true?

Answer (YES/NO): YES